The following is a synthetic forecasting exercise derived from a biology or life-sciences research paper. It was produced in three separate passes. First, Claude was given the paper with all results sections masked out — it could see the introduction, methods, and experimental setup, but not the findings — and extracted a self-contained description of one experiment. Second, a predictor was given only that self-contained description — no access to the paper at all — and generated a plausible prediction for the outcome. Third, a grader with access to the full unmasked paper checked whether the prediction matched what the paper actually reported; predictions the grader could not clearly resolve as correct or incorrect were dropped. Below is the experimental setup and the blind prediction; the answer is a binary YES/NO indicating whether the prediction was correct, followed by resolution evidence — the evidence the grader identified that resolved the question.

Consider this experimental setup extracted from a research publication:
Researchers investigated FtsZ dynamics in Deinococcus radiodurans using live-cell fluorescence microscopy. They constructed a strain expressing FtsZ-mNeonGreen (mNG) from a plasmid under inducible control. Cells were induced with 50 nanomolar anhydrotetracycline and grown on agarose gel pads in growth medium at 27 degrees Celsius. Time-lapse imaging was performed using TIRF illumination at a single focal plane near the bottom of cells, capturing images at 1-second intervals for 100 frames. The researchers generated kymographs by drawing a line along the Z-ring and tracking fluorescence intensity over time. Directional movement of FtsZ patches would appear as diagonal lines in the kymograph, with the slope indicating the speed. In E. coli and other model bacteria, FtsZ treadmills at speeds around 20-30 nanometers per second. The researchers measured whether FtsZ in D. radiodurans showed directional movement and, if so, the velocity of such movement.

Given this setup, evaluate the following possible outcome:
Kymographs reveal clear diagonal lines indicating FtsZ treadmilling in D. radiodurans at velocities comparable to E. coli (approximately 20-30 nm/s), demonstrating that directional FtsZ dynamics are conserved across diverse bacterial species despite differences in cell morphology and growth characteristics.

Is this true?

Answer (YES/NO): YES